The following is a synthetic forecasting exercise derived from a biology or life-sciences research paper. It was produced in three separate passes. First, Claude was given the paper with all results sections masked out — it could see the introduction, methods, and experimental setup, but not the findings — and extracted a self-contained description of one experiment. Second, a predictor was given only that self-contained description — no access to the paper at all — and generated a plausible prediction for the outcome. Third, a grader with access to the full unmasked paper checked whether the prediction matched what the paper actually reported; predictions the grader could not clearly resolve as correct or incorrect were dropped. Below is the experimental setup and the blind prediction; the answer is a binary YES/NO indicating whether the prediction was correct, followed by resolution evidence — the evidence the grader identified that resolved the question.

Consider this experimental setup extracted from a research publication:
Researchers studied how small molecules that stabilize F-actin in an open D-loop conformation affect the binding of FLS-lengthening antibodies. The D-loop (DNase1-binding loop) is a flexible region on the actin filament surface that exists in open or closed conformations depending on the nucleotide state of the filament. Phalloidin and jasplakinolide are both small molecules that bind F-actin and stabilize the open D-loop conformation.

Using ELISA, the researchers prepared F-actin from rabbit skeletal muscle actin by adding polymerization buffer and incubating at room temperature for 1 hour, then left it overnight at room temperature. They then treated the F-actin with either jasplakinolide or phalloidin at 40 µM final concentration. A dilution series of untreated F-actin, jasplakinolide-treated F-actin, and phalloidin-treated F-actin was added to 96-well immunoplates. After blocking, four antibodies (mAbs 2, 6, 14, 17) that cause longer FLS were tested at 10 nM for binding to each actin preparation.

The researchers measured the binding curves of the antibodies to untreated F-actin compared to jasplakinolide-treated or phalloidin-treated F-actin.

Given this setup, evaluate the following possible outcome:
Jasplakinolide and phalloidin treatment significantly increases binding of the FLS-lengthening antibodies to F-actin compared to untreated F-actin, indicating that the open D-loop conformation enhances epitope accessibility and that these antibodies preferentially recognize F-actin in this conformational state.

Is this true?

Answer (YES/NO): NO